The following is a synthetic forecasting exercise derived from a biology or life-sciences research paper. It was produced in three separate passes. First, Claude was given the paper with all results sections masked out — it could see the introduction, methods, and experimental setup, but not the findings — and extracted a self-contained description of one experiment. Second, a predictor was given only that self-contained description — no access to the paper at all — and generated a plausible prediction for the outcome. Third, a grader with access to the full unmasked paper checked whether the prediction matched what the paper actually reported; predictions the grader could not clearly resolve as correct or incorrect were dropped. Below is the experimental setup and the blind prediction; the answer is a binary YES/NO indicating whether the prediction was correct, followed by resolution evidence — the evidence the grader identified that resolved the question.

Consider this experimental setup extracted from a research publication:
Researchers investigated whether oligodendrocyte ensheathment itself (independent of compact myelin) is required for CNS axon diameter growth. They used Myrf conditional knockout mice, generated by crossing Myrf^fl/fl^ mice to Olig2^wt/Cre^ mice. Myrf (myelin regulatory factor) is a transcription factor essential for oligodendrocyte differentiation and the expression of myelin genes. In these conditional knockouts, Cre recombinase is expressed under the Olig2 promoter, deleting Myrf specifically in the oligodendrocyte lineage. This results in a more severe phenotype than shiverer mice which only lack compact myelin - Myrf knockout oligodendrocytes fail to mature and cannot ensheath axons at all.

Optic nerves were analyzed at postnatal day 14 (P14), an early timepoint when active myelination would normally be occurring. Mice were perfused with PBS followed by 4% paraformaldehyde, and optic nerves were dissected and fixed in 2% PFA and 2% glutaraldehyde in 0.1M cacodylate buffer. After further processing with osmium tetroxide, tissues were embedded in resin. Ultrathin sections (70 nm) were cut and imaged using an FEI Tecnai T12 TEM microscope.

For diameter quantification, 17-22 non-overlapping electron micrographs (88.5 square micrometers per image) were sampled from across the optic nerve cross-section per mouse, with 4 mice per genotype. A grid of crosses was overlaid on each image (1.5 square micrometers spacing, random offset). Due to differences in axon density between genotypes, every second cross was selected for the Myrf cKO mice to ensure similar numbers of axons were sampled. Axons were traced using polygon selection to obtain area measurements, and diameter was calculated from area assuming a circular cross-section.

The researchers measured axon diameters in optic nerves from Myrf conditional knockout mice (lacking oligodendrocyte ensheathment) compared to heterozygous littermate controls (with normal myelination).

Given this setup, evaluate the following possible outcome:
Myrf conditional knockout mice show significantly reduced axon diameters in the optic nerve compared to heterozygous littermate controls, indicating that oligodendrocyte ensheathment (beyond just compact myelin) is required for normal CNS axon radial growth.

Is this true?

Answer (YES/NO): NO